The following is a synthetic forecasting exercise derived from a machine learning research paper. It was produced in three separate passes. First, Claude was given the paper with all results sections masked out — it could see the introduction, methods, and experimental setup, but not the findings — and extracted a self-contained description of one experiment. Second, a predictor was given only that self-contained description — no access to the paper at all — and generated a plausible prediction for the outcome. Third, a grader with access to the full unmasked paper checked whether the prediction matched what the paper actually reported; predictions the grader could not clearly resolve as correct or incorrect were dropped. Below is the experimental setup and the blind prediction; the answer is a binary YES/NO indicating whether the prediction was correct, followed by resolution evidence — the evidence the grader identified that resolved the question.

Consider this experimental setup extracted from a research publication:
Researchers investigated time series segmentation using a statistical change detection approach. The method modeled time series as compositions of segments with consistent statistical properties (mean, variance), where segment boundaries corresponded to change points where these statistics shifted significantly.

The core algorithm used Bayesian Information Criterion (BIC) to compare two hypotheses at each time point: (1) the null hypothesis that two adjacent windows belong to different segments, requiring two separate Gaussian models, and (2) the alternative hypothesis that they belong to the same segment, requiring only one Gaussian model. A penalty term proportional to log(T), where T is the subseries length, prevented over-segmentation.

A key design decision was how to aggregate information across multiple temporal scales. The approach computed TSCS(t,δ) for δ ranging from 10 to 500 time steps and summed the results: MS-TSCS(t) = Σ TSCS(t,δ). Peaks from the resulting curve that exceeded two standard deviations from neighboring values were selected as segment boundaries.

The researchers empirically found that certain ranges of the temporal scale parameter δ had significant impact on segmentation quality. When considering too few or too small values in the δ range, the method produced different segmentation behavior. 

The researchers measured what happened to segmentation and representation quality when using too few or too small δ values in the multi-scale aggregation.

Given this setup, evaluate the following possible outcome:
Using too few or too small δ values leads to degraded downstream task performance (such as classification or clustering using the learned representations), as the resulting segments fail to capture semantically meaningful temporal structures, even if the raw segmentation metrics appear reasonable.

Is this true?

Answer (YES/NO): NO